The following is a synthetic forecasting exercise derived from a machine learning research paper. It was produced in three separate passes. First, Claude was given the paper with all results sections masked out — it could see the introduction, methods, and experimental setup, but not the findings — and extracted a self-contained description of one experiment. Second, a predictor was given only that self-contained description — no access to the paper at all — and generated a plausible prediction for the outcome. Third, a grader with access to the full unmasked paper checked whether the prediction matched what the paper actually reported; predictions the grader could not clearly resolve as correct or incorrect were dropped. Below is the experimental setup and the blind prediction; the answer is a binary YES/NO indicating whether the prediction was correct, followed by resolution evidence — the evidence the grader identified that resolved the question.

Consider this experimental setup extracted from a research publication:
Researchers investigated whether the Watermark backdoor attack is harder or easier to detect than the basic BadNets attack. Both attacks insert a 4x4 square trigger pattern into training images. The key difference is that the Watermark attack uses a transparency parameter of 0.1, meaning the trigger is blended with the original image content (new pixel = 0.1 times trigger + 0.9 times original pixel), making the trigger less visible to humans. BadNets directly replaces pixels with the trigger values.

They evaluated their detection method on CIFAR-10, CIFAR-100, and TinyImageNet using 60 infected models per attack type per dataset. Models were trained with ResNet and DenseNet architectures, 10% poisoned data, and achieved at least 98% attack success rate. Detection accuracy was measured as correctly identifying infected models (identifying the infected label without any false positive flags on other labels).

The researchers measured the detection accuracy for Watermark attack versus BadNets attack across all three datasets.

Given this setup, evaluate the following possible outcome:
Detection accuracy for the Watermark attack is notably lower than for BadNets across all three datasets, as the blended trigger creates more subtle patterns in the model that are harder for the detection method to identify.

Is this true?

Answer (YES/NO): NO